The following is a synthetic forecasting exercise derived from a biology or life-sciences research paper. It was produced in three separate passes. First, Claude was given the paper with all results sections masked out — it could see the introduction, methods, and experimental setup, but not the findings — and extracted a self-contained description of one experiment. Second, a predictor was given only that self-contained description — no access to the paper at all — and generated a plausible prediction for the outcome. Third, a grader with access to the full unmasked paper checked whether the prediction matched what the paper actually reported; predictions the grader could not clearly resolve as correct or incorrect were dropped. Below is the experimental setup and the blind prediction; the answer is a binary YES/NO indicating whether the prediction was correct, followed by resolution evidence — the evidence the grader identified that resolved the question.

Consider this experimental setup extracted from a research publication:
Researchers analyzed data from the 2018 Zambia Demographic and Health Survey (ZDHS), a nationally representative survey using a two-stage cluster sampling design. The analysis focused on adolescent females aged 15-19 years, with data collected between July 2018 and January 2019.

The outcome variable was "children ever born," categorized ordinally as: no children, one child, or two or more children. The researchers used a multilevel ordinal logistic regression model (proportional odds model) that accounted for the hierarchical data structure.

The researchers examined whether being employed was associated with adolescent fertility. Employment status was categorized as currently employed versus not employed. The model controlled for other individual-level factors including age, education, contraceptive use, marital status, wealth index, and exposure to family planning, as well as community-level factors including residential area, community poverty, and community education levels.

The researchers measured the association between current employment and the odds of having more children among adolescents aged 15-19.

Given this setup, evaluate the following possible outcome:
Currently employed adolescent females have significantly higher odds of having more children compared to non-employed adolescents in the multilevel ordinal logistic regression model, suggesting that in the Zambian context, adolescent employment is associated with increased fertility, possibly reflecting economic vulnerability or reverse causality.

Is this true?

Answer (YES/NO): NO